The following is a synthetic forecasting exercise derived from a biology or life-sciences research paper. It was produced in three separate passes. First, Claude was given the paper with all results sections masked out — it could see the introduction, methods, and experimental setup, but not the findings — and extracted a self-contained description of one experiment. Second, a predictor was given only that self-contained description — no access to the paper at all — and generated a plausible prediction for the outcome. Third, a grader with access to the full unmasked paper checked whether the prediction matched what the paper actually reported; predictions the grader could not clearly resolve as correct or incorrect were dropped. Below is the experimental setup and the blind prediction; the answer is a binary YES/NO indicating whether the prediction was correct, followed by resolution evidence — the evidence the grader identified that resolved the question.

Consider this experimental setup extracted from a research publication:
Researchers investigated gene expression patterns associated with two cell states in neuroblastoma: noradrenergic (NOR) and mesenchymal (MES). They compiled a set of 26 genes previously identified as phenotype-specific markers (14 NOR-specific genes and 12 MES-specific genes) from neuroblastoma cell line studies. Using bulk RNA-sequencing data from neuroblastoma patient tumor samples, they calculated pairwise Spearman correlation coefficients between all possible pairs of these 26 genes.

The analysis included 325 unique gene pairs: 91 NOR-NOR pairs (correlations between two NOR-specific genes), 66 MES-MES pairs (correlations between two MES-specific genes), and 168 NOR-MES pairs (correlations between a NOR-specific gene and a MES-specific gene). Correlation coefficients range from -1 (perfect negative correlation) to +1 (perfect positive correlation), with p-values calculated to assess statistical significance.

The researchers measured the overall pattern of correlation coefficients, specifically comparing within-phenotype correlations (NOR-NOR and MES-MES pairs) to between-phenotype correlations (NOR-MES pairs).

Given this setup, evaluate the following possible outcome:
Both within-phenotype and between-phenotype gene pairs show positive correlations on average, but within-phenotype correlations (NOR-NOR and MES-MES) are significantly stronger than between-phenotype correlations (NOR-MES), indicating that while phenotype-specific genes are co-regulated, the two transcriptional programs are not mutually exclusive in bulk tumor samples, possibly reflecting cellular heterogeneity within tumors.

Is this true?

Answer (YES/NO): NO